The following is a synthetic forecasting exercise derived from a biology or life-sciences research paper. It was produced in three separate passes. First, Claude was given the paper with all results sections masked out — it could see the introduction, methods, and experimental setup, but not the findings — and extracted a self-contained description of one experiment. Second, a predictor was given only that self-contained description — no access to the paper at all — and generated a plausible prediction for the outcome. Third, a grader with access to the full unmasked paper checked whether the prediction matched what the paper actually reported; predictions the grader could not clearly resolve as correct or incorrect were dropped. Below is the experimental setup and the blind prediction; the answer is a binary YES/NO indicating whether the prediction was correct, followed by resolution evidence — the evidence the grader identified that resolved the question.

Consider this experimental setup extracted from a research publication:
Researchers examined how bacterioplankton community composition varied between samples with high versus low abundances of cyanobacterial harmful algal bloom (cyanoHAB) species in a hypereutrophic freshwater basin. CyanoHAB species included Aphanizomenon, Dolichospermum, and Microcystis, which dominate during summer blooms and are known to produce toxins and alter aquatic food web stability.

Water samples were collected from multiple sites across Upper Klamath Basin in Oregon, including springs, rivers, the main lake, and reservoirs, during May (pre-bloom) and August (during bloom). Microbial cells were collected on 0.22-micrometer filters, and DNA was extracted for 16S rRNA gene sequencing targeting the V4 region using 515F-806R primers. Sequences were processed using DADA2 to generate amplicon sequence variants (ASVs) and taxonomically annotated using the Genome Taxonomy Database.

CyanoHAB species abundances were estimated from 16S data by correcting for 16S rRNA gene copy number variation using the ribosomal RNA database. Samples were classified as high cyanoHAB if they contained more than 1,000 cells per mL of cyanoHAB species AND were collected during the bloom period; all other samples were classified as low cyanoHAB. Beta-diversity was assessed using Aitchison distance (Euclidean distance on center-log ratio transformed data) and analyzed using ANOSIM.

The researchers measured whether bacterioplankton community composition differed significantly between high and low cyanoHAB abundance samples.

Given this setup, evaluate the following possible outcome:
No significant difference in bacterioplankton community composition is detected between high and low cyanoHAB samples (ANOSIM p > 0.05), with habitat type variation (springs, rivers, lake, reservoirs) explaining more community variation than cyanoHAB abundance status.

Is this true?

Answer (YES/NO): YES